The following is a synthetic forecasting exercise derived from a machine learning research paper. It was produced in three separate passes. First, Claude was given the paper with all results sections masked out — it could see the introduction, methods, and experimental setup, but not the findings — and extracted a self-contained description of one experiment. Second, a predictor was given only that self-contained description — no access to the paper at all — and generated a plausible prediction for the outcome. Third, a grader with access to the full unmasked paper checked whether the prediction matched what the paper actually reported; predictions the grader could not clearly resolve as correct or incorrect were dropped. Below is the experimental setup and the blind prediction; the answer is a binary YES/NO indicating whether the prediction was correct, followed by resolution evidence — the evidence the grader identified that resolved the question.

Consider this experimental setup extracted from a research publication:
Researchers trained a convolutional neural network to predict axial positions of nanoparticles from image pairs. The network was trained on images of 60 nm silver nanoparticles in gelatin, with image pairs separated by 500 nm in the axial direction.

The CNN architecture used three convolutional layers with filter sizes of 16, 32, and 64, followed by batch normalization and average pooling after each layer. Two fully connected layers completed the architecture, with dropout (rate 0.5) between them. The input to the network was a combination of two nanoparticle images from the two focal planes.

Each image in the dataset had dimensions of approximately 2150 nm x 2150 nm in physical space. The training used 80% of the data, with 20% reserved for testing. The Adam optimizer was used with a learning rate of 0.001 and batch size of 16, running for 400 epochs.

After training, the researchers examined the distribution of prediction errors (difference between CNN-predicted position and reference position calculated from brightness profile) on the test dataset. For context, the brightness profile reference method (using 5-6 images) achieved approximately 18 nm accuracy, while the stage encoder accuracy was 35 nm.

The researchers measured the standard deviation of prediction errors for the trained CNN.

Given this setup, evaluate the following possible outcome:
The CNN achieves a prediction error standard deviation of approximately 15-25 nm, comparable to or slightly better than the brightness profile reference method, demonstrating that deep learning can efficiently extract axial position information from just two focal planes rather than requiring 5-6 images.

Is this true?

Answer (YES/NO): NO